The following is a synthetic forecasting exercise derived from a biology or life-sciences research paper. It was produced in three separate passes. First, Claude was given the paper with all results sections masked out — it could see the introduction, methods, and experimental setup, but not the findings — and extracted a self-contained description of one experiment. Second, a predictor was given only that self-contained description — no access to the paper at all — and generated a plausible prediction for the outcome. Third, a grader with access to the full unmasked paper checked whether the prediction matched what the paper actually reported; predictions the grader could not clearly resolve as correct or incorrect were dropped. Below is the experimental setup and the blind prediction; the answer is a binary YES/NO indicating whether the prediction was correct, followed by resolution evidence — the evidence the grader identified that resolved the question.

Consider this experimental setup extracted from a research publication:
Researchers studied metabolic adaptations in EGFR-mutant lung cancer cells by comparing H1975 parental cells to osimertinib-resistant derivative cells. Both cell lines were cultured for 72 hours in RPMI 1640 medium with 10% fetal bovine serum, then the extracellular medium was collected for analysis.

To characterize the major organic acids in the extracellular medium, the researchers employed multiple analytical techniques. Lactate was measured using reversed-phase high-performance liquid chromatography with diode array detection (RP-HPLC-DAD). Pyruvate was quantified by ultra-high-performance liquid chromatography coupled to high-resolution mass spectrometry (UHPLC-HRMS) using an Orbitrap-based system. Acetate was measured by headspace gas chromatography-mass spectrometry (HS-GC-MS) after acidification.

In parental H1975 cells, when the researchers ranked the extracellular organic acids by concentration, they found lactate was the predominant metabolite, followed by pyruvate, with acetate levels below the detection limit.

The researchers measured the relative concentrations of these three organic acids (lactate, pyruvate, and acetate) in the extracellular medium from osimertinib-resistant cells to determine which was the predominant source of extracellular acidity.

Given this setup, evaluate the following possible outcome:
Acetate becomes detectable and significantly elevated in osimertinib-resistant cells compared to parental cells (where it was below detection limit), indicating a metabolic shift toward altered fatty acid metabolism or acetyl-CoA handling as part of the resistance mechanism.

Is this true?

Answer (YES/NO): YES